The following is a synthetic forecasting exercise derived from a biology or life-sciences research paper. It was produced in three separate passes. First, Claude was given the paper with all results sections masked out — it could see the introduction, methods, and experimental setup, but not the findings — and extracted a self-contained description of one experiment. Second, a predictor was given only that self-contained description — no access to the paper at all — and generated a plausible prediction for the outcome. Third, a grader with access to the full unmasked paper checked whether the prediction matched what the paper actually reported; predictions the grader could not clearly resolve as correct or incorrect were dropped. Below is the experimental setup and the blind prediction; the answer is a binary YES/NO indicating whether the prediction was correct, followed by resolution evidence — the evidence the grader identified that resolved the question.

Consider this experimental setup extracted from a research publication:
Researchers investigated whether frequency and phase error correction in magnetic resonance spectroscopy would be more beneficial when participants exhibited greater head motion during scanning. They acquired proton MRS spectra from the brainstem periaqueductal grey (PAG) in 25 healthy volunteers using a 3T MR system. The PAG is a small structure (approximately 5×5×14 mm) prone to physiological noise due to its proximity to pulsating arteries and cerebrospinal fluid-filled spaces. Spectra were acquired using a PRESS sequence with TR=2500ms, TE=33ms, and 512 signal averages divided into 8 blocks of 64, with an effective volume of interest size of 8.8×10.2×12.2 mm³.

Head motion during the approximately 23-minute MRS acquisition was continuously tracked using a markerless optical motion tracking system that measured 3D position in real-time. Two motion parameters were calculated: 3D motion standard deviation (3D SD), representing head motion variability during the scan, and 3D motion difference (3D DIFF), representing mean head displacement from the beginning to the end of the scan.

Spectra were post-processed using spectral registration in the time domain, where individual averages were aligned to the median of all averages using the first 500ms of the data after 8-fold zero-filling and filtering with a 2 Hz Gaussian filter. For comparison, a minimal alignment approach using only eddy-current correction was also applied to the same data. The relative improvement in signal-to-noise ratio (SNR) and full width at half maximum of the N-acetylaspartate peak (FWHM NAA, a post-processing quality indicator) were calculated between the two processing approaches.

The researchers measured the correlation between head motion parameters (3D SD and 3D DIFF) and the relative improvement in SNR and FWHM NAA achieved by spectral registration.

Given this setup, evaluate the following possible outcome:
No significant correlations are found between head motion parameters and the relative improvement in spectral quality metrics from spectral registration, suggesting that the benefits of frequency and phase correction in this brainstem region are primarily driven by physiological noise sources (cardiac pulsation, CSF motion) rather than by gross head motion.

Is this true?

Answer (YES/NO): NO